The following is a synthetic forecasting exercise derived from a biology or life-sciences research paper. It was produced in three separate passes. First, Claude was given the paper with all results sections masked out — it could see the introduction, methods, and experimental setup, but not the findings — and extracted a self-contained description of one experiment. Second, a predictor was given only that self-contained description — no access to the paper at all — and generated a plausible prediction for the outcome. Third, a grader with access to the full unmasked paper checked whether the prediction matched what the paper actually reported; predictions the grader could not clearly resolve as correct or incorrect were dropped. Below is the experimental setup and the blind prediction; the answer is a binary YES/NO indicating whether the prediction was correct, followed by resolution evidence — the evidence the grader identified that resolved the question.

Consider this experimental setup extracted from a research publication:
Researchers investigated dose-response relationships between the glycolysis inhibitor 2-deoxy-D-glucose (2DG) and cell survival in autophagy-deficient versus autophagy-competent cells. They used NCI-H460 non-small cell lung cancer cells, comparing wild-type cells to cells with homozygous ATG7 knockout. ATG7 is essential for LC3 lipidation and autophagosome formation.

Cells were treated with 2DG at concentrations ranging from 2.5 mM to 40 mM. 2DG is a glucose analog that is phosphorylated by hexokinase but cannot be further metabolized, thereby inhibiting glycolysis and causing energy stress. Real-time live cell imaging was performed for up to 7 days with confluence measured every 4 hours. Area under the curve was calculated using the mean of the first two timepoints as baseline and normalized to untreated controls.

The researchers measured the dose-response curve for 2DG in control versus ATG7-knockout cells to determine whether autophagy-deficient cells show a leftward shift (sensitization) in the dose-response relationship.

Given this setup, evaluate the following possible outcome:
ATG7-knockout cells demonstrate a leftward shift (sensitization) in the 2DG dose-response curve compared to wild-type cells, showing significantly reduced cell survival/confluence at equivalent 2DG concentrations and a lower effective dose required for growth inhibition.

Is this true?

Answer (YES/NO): YES